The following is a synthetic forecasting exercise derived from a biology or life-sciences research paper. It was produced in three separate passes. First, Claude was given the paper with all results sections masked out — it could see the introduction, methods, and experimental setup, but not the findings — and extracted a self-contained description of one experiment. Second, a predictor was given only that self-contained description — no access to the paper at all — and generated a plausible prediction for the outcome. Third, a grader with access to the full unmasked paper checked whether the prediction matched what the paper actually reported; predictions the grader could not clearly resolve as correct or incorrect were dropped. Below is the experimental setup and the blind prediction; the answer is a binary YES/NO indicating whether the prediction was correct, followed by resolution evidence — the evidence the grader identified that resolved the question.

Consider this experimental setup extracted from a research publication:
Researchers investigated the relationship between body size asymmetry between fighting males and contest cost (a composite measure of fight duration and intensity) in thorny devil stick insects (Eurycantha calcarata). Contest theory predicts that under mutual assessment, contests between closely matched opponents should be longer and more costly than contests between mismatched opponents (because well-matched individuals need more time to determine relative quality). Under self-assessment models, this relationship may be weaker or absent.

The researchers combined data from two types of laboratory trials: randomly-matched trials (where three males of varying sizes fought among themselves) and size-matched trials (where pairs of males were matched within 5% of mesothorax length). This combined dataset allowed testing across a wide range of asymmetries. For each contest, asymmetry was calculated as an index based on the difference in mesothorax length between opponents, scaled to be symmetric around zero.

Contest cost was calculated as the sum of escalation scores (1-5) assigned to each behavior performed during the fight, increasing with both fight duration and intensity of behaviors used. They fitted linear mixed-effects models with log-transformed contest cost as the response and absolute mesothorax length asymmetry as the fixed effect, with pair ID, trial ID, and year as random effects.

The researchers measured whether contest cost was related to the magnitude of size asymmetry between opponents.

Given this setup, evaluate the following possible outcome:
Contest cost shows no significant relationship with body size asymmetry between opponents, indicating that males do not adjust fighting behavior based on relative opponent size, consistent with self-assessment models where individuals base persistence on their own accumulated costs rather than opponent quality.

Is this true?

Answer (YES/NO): NO